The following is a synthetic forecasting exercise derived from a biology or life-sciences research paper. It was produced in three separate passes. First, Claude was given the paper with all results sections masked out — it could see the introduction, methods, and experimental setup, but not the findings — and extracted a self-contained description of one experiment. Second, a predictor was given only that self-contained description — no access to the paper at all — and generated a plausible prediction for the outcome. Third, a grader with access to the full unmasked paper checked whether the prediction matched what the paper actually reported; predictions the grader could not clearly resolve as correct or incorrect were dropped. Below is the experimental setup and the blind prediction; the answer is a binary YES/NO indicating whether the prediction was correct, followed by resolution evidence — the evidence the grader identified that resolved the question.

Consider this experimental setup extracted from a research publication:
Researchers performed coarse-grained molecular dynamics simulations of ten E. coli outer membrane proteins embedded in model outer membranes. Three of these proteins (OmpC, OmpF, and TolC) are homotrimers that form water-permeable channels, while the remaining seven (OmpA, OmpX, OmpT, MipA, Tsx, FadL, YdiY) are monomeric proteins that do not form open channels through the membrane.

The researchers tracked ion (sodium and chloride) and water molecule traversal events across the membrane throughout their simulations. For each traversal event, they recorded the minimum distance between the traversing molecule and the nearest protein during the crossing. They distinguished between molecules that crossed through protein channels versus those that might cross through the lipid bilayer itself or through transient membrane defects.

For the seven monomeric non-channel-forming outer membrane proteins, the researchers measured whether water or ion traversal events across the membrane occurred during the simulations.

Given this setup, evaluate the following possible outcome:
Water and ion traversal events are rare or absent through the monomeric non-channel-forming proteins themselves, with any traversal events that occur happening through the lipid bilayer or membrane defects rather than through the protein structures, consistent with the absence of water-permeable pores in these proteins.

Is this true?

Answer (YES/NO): NO